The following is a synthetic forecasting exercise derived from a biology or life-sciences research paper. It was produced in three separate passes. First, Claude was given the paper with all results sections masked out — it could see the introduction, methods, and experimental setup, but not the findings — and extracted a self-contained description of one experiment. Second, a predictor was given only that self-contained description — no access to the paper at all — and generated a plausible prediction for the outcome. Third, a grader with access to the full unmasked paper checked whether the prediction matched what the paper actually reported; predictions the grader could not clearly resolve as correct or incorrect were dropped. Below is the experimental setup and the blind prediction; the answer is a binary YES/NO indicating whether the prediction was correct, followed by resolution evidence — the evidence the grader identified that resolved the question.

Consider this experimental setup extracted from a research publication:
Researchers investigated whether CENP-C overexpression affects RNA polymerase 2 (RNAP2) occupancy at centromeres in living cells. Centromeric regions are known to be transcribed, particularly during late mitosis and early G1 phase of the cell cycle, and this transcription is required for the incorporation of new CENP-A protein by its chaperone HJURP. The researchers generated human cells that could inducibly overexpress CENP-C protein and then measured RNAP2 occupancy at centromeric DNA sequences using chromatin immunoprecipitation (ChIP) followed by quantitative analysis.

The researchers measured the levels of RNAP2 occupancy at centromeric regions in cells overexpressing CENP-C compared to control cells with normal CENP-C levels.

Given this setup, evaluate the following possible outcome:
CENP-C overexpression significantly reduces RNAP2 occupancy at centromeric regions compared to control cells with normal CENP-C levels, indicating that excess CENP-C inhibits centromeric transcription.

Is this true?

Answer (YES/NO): YES